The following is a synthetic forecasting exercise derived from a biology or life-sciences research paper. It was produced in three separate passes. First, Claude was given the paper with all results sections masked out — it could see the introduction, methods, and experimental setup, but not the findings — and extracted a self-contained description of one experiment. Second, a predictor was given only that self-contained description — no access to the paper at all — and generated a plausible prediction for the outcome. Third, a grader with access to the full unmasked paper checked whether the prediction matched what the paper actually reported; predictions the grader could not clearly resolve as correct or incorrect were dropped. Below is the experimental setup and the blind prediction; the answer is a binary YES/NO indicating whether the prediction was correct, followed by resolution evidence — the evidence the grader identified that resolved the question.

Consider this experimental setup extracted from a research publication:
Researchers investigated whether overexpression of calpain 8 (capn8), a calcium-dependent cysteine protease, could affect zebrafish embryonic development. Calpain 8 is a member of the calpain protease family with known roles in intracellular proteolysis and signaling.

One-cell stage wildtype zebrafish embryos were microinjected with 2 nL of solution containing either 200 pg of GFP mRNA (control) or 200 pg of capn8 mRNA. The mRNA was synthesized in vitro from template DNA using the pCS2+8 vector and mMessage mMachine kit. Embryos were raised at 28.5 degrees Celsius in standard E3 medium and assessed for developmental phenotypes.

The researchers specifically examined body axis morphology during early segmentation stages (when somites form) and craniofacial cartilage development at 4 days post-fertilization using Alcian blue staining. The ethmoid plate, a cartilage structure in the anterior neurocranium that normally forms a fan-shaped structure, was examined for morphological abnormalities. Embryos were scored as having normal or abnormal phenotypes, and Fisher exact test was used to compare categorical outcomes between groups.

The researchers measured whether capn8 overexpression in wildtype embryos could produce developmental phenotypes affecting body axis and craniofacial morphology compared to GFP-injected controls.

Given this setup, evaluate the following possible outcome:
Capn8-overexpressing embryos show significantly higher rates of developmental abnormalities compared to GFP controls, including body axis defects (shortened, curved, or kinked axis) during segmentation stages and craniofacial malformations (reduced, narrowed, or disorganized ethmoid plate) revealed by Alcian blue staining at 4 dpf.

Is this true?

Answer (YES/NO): NO